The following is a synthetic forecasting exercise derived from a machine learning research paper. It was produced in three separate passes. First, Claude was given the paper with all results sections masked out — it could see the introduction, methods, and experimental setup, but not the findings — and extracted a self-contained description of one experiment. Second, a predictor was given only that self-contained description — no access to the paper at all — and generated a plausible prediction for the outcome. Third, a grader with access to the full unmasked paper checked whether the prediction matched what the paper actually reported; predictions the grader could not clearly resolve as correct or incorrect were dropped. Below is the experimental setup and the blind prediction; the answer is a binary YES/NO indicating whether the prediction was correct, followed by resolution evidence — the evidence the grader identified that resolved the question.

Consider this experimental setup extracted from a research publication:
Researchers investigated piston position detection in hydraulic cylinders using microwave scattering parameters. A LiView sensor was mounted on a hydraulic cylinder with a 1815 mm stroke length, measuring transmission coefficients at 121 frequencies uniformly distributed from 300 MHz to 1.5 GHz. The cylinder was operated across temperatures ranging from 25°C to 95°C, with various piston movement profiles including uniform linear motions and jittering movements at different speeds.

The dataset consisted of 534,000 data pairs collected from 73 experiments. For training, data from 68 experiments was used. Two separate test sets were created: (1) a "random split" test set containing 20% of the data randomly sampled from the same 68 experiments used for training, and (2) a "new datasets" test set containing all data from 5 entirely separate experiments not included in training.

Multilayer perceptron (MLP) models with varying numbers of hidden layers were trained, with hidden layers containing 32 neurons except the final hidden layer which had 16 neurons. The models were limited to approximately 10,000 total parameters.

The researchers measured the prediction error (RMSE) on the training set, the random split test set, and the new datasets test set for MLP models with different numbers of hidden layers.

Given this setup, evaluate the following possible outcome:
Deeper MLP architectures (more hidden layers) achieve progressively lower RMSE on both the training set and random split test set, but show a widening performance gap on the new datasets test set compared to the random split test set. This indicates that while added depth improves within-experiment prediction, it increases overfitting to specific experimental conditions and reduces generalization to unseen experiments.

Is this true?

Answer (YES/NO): NO